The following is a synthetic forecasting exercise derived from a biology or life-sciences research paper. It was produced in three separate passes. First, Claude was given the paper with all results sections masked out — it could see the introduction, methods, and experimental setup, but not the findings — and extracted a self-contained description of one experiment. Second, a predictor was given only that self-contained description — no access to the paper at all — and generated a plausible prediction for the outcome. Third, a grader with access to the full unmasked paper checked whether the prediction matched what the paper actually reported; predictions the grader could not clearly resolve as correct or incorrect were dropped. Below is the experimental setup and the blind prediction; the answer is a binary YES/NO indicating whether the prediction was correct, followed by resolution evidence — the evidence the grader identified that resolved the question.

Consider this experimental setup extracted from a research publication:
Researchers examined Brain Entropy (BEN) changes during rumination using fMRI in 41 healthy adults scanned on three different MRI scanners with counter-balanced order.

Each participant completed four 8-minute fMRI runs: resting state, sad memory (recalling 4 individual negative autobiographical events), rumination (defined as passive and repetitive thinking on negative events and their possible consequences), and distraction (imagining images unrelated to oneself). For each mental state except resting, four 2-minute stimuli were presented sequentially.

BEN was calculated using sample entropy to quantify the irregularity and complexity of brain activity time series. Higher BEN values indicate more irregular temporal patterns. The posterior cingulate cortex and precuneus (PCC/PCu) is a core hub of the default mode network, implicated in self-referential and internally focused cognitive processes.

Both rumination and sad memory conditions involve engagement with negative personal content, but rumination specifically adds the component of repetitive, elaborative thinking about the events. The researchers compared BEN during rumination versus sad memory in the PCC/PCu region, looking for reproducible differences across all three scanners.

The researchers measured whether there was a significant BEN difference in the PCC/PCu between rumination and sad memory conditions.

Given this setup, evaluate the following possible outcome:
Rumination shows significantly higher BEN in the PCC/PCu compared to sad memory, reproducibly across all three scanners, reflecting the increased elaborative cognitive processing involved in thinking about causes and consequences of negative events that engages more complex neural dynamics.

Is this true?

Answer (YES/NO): NO